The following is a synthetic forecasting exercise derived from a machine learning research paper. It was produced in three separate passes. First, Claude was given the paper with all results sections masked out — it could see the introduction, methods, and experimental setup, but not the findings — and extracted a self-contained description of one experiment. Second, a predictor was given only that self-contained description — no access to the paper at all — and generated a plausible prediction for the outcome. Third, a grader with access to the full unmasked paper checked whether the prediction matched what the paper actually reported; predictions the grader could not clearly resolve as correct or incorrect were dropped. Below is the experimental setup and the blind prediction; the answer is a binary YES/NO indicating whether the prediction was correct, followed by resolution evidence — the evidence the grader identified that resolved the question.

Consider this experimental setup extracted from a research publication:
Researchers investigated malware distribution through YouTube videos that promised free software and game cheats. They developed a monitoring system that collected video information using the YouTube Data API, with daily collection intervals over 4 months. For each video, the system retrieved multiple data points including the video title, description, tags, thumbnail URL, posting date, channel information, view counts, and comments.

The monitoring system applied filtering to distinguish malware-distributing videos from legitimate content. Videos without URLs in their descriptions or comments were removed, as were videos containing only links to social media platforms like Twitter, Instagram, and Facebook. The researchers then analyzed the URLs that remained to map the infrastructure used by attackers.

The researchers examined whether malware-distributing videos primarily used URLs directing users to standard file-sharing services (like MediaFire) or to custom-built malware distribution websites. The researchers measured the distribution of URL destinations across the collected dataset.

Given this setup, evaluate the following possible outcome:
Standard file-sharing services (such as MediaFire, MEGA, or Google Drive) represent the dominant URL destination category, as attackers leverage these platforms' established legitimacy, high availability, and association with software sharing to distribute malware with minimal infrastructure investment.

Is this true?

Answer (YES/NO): YES